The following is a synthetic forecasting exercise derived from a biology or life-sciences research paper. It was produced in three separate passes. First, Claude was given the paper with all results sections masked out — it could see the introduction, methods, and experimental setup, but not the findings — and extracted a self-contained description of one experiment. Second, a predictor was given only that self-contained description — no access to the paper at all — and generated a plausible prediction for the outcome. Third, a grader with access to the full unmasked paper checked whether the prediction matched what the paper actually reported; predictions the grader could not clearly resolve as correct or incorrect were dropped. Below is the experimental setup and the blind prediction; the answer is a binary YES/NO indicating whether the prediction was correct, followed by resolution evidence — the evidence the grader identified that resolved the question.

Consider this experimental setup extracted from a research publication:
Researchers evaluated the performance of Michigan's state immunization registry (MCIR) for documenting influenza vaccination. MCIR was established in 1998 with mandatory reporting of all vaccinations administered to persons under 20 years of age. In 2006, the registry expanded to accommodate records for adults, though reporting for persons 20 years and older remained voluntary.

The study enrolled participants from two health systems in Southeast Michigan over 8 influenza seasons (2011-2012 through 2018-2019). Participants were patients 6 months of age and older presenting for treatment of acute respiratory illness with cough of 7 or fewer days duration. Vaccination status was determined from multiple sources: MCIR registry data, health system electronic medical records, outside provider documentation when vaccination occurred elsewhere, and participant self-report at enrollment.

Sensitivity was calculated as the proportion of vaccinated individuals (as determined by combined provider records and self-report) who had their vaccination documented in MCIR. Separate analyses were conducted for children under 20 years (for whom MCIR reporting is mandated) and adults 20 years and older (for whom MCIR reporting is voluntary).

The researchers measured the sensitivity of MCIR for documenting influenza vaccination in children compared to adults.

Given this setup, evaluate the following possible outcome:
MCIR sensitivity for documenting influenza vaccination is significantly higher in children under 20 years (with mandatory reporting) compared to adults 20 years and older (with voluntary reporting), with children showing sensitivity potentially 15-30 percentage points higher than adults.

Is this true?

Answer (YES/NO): NO